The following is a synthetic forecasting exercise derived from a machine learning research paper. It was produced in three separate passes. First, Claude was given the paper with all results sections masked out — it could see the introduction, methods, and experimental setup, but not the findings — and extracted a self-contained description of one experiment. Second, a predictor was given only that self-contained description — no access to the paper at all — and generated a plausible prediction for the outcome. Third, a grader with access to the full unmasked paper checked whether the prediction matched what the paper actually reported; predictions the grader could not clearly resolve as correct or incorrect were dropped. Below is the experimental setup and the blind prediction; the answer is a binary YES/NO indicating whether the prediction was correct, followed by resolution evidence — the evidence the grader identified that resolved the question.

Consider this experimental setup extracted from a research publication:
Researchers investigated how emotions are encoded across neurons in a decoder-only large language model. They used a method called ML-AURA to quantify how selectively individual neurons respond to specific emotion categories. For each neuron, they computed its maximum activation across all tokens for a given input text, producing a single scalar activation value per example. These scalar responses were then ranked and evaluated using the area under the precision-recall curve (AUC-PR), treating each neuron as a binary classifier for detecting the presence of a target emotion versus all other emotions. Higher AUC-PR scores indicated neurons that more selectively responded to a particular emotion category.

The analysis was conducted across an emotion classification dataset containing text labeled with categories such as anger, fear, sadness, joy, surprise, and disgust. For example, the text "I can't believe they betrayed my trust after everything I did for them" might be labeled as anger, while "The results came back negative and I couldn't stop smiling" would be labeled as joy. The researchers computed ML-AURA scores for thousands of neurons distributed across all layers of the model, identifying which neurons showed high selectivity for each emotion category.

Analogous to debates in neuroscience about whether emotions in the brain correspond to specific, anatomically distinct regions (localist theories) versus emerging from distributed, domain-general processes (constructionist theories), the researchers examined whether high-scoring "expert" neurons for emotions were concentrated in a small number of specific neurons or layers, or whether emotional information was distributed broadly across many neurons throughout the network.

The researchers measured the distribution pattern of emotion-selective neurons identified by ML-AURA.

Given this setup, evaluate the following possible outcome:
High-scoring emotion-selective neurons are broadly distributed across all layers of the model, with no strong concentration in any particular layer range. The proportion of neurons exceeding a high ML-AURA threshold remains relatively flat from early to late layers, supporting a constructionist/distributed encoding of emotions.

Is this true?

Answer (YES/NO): YES